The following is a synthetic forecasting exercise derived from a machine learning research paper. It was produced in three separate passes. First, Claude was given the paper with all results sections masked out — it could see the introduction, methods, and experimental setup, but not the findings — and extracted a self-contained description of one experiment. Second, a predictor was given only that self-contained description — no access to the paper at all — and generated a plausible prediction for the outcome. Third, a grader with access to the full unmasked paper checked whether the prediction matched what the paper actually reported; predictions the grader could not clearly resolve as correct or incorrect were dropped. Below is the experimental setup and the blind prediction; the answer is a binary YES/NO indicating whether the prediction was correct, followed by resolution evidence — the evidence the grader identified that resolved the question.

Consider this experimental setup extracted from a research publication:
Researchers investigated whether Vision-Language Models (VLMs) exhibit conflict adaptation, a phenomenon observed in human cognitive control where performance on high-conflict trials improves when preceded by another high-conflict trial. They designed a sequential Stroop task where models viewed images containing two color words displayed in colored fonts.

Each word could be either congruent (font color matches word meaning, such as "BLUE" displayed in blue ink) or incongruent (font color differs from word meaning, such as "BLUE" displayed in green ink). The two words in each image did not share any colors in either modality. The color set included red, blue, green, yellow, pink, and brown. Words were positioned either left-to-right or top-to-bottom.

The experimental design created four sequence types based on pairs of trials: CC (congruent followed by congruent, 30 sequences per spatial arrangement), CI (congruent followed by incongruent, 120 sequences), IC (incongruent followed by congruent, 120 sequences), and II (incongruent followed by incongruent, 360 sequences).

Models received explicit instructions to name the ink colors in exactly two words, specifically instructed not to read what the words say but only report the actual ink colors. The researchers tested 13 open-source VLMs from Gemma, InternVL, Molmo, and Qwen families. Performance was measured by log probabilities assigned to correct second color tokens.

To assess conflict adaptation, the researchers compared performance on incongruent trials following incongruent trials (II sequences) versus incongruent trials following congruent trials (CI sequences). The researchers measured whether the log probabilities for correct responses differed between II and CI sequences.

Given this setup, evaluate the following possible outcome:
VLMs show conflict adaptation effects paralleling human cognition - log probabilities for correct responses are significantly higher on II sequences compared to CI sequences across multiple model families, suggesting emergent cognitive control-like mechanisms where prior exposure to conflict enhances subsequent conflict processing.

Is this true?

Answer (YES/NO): YES